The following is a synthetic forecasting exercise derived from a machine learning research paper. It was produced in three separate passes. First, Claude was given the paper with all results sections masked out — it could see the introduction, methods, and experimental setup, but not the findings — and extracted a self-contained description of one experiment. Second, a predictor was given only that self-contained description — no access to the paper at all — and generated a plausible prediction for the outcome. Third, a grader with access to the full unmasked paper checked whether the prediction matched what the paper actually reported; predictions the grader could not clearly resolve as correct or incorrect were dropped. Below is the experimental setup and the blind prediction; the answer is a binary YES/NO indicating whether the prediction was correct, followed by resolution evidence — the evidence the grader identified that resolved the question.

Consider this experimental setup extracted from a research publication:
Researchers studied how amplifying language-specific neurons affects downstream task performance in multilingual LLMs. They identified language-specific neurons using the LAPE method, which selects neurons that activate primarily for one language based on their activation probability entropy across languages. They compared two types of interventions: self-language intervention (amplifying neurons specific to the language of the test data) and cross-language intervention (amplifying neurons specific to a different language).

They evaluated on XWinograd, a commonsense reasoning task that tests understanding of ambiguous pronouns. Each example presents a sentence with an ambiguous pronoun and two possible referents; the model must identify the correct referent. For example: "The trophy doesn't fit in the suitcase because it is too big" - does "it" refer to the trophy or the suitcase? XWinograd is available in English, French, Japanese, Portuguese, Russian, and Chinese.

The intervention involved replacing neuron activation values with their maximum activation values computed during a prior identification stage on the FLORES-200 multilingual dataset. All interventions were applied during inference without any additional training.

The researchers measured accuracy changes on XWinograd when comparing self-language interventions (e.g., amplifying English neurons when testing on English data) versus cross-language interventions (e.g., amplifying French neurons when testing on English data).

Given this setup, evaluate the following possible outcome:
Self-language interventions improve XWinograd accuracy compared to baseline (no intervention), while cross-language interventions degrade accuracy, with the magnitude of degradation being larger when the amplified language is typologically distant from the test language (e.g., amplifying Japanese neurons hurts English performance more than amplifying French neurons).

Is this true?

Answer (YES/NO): NO